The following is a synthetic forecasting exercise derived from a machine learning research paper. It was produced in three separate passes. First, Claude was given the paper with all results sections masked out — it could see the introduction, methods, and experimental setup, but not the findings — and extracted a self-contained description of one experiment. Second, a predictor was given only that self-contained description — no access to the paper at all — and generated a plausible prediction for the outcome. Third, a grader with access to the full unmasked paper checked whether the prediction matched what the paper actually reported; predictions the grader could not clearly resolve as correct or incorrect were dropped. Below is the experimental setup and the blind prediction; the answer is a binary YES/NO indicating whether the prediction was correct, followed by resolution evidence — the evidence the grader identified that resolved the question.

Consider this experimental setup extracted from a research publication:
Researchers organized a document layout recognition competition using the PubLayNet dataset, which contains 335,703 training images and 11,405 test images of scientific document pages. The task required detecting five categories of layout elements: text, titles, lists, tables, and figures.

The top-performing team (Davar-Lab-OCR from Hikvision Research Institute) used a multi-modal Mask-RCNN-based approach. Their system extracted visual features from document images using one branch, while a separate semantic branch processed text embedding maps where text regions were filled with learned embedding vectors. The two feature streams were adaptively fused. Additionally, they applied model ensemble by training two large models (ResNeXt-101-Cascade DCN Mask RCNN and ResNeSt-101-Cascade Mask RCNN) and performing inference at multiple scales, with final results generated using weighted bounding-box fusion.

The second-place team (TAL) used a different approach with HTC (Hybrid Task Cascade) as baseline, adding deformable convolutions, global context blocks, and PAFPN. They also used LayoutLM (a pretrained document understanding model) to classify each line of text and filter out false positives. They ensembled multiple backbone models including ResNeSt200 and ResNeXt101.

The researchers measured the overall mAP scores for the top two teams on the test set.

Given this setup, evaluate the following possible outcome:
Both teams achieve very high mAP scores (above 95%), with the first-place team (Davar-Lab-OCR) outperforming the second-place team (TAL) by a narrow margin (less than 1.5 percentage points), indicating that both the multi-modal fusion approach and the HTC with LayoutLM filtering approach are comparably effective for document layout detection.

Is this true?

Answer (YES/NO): YES